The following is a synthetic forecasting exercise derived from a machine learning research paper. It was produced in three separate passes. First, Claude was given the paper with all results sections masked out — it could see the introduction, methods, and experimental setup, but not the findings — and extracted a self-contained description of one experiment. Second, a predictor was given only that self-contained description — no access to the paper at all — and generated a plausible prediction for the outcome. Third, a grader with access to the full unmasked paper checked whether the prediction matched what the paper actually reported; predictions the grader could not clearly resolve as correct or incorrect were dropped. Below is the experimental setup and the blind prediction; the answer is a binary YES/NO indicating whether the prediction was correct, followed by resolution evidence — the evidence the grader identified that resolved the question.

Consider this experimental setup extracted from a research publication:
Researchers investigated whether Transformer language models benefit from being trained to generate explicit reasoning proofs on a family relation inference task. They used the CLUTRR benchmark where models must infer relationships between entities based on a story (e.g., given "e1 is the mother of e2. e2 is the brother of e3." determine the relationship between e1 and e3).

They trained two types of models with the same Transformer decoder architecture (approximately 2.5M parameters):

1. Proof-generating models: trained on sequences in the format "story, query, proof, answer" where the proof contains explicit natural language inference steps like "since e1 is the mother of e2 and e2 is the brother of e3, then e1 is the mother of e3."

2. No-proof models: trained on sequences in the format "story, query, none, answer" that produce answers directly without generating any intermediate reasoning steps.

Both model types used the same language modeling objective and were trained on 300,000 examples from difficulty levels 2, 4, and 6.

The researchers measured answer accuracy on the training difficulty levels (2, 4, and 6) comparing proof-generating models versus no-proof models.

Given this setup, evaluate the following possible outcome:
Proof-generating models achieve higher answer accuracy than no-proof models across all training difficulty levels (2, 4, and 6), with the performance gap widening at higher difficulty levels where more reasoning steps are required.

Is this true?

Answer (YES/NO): NO